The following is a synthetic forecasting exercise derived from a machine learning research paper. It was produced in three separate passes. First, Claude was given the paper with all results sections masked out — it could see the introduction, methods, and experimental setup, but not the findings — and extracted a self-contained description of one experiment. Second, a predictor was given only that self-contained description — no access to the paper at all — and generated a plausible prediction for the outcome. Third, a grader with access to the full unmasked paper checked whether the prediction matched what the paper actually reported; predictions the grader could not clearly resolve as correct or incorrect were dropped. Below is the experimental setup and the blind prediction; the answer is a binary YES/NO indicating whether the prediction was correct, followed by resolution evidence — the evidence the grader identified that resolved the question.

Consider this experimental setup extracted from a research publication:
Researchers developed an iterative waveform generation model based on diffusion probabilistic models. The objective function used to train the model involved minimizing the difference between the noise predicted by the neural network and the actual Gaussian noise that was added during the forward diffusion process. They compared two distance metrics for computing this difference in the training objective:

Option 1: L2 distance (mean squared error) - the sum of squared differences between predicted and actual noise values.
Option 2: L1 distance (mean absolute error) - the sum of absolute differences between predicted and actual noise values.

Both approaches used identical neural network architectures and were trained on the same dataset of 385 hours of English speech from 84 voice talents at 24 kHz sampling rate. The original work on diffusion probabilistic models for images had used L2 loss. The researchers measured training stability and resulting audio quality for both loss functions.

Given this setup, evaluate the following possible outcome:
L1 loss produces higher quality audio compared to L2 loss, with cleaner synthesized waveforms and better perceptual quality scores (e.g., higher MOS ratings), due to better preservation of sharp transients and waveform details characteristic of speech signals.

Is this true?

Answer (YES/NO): NO